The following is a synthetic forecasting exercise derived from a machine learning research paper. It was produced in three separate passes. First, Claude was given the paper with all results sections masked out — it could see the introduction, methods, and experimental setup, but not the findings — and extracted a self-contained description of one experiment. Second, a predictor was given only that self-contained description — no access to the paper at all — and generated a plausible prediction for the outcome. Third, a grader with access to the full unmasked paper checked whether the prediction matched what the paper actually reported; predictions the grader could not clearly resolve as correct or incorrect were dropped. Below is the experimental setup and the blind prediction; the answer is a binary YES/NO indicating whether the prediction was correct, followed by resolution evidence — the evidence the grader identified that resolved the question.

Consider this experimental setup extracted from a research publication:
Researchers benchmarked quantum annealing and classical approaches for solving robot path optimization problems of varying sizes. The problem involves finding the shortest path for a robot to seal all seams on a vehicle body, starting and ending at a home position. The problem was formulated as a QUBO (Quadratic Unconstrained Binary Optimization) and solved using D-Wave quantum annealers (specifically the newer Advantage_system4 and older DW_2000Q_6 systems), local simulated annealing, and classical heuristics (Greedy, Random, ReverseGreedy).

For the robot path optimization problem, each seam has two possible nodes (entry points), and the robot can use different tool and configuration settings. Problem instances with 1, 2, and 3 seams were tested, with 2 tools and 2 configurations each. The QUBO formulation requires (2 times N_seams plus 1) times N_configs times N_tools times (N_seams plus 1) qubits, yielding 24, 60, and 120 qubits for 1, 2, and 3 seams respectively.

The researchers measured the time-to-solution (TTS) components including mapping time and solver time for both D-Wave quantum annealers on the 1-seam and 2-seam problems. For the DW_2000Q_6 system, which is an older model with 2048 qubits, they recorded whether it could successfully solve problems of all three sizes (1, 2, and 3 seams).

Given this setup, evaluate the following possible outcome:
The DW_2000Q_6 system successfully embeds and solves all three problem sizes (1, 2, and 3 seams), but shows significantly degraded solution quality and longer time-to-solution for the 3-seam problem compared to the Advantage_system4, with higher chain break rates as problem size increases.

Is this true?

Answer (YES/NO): NO